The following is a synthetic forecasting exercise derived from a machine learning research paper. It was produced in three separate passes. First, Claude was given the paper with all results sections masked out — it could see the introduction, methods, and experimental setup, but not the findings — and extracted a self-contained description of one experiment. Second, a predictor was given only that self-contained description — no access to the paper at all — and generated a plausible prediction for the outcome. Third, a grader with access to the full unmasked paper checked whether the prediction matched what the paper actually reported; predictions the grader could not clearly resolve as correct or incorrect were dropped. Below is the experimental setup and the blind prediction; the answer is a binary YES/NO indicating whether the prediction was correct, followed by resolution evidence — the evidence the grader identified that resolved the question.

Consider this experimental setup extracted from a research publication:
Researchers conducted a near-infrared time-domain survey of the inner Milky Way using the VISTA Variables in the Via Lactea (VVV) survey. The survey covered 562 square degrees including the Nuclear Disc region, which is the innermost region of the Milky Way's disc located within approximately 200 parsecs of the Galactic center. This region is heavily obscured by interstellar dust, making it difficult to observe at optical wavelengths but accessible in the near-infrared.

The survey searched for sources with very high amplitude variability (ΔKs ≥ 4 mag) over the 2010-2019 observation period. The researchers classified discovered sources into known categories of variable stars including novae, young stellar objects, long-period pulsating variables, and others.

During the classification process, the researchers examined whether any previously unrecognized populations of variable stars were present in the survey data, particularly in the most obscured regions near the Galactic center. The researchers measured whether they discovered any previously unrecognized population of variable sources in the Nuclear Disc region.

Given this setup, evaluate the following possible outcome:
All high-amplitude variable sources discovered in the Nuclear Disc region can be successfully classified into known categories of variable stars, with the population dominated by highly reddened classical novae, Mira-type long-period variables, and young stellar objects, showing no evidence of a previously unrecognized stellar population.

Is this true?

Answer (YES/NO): NO